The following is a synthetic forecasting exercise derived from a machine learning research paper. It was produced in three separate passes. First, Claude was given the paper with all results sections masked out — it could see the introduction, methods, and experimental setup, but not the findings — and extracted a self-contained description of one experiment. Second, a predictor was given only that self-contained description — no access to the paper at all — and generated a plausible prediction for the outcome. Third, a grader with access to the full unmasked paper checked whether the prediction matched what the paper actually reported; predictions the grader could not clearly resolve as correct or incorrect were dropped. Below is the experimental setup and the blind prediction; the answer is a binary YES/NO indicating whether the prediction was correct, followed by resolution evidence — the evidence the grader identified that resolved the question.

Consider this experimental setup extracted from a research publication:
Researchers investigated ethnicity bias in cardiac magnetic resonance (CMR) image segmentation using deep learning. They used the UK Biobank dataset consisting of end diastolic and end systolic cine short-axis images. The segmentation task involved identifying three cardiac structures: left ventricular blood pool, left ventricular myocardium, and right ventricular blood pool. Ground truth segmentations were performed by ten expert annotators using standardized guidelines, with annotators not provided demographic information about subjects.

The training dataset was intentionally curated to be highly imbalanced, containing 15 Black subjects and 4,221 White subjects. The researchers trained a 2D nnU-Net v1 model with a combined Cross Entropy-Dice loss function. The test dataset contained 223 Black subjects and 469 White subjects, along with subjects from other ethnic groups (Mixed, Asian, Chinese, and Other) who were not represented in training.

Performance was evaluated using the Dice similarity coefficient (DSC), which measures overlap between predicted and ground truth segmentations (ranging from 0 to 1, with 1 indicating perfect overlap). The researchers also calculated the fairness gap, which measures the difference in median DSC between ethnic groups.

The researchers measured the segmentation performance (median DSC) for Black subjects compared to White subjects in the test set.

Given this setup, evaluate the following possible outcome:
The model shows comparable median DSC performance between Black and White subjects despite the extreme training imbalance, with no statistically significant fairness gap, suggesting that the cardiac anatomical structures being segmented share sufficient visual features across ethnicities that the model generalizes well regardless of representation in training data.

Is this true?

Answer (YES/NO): NO